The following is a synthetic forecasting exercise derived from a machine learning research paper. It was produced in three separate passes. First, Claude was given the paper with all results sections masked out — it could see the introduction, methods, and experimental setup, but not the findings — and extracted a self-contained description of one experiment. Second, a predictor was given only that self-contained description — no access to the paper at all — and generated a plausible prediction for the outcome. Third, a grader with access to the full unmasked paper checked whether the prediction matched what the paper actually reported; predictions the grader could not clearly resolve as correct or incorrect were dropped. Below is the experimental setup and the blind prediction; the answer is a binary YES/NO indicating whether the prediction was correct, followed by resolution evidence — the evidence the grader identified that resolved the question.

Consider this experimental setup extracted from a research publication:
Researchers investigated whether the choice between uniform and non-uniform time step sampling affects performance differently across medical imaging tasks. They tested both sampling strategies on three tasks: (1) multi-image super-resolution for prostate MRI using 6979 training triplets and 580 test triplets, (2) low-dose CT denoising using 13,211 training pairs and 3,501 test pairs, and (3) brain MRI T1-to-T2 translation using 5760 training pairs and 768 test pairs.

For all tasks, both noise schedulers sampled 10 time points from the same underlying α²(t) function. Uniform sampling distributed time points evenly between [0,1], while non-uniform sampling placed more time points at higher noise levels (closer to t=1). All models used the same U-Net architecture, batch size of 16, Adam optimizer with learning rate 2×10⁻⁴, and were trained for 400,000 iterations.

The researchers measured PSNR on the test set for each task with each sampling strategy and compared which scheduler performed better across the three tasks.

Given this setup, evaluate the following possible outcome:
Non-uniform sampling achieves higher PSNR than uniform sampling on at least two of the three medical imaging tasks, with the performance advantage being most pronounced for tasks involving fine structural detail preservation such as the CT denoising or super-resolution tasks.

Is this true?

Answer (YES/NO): NO